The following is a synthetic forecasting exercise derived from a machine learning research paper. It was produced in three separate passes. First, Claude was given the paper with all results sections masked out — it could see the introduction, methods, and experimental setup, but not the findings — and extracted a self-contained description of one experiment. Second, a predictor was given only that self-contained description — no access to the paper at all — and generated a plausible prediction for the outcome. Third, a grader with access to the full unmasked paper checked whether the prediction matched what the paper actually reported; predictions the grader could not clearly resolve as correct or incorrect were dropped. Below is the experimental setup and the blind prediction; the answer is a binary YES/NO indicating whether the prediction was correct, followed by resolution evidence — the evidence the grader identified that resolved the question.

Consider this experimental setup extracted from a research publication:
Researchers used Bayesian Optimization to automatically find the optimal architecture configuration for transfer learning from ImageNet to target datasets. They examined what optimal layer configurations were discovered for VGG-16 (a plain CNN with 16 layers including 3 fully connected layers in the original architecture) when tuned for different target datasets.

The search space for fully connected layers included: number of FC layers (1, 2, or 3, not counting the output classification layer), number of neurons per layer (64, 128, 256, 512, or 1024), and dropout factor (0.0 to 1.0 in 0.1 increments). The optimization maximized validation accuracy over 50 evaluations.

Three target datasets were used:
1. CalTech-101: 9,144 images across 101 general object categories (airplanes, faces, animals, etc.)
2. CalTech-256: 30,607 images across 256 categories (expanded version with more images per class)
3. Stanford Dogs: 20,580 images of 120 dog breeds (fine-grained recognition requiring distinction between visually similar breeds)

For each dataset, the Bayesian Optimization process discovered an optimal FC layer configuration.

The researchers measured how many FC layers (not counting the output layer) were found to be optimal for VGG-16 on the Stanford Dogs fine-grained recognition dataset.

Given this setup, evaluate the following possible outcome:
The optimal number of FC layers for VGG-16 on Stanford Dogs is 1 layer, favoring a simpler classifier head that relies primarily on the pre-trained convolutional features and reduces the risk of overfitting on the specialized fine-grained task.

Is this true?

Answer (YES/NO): NO